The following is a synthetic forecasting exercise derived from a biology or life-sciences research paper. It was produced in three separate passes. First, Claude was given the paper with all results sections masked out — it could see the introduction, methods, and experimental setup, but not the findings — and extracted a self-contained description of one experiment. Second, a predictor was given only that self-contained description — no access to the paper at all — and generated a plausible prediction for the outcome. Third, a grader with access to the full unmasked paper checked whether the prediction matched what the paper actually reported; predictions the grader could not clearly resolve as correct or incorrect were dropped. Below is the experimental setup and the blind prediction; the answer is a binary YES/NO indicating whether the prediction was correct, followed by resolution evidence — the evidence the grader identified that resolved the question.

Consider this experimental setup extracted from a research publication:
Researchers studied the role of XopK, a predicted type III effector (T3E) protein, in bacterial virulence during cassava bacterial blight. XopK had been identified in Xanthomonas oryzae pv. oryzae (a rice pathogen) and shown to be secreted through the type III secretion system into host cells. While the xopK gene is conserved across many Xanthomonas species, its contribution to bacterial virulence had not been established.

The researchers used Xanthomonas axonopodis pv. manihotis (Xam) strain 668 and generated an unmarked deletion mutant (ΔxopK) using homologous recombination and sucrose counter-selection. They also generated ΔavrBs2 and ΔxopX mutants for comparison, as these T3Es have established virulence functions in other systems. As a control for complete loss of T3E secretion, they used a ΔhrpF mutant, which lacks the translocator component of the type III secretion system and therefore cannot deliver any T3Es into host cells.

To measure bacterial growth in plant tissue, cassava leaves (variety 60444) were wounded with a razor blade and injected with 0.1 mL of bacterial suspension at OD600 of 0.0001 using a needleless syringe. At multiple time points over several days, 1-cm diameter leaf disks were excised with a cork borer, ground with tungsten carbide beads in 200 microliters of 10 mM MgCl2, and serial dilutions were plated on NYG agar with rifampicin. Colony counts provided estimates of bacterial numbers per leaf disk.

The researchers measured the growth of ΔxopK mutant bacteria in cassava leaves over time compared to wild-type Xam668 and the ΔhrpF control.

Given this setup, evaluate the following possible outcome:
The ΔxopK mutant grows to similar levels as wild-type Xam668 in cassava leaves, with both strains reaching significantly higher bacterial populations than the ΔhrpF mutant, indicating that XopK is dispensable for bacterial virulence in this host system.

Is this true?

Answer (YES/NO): NO